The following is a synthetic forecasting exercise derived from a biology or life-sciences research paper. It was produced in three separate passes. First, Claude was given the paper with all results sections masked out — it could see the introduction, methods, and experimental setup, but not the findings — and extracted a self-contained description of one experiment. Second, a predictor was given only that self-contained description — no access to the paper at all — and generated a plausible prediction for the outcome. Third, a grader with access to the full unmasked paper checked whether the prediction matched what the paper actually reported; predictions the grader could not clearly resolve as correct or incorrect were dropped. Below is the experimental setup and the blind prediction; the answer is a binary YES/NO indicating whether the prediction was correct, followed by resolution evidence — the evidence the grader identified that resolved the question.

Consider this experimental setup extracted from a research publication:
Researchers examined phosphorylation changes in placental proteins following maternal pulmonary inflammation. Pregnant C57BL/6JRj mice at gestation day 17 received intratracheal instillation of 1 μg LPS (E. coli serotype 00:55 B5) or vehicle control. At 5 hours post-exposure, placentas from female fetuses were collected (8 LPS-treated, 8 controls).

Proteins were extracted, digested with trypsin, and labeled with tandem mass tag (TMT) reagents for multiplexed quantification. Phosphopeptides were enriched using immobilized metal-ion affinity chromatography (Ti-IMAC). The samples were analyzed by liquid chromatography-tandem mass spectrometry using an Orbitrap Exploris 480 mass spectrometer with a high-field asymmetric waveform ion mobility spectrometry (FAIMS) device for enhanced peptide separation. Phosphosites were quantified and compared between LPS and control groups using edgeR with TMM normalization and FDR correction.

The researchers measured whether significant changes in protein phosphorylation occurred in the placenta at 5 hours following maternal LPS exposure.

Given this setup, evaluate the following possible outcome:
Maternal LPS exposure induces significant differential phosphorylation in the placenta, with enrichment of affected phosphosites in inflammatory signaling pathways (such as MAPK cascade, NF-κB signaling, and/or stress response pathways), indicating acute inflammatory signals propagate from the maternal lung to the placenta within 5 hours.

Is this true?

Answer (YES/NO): NO